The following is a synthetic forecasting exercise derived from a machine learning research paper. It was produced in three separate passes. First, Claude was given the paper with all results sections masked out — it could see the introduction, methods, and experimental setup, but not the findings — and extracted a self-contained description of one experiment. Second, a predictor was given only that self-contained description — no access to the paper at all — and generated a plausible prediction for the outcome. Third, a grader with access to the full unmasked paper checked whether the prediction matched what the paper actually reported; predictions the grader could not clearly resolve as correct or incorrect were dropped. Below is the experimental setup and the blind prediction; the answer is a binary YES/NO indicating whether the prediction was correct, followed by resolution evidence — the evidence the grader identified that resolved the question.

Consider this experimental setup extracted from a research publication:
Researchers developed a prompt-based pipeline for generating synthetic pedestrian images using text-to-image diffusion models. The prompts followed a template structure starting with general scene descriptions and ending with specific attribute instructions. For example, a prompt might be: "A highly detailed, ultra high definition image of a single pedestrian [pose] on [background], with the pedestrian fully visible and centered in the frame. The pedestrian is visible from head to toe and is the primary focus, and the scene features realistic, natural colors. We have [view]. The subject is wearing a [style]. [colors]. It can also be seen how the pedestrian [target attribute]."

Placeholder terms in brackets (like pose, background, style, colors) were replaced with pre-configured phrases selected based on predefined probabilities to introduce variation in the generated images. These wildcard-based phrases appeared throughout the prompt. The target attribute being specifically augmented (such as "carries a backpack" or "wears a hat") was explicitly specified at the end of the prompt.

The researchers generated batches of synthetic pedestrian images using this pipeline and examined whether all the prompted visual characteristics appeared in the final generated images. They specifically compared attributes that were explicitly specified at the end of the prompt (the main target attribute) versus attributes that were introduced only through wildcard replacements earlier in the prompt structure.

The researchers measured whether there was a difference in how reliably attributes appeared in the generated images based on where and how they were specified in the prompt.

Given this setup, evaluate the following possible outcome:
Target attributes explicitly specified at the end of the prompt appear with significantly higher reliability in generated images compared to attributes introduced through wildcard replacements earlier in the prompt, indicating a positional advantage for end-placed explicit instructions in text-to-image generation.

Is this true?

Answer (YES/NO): YES